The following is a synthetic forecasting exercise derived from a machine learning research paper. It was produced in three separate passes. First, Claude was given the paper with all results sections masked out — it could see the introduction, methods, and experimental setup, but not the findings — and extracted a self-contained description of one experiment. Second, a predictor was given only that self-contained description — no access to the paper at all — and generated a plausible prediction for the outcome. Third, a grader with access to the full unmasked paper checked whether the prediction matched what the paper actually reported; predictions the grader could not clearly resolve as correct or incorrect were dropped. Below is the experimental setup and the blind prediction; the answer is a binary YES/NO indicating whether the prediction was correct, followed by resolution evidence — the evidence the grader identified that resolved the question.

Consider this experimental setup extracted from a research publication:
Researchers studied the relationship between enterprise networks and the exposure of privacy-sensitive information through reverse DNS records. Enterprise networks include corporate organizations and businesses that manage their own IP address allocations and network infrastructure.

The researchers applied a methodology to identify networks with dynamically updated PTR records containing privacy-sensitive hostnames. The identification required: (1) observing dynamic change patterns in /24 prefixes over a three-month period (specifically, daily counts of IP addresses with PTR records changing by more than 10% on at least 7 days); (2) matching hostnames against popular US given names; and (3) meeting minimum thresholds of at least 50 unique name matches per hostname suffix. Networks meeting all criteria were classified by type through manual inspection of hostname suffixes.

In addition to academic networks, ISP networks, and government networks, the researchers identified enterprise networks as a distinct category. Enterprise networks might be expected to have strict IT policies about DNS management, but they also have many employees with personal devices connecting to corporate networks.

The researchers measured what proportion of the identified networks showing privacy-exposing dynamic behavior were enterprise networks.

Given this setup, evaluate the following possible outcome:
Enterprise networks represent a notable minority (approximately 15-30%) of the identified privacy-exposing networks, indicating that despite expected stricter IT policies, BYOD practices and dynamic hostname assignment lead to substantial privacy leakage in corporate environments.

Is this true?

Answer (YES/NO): NO